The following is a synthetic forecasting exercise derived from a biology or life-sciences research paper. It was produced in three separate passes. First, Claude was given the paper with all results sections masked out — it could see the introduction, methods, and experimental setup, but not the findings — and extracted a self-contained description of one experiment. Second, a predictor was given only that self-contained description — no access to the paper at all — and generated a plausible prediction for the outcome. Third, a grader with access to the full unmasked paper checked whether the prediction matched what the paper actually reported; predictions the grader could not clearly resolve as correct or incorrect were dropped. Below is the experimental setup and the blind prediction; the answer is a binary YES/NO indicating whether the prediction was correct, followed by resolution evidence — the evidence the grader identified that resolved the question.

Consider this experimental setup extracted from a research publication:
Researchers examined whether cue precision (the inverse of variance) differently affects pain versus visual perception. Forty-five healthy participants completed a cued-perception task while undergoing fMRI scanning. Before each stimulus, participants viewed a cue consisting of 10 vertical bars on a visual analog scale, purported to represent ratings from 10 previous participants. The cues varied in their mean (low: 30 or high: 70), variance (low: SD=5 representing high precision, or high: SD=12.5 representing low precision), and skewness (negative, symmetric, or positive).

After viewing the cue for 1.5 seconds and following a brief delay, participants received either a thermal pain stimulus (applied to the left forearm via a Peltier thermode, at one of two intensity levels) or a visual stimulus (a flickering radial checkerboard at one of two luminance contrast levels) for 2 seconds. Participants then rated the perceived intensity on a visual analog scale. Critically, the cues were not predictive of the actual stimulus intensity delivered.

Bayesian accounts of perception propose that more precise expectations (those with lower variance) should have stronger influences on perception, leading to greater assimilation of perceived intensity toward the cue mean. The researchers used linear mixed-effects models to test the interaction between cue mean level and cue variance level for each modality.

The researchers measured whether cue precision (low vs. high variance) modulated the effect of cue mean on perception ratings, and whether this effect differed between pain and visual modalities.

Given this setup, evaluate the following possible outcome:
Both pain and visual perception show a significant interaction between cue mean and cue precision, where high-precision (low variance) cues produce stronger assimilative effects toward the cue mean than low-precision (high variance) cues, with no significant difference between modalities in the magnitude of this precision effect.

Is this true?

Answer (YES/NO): NO